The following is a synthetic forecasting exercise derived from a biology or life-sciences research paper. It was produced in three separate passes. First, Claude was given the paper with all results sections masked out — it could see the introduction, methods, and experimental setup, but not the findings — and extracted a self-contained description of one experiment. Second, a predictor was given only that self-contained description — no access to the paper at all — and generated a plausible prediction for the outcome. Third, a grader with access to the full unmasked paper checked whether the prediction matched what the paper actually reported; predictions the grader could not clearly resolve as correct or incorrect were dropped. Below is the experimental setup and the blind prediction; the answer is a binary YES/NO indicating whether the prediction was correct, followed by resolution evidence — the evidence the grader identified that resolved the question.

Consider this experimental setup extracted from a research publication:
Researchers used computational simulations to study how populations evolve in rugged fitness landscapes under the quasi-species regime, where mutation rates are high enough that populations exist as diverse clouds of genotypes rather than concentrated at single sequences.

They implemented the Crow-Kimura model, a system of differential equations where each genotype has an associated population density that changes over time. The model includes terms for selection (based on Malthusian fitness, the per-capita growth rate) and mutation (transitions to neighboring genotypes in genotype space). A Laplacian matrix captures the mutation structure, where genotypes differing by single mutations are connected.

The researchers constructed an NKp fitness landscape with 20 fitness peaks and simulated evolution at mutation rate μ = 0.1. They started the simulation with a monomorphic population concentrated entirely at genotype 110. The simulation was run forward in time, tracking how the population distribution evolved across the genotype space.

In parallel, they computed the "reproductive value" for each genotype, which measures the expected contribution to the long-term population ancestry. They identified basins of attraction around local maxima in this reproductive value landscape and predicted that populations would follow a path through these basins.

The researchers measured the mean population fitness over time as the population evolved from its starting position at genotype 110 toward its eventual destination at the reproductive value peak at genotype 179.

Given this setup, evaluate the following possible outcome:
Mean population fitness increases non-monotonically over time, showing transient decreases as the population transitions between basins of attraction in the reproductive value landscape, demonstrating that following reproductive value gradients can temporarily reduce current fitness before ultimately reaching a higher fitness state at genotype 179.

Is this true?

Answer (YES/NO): NO